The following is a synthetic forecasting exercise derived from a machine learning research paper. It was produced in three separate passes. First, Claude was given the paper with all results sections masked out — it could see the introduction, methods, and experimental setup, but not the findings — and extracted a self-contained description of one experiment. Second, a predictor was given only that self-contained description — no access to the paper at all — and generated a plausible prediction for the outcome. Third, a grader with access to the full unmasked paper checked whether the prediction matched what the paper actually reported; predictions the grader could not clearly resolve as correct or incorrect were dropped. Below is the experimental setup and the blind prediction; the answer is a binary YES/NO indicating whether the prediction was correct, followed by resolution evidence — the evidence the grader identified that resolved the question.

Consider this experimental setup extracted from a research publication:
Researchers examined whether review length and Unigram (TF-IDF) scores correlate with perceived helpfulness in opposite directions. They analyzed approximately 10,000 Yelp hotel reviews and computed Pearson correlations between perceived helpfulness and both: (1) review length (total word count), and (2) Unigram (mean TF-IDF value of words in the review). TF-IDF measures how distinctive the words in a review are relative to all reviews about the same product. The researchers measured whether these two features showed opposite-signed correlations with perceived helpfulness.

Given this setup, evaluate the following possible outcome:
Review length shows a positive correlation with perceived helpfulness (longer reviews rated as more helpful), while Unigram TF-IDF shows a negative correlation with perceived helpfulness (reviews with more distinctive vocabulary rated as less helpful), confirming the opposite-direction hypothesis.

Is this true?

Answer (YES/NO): YES